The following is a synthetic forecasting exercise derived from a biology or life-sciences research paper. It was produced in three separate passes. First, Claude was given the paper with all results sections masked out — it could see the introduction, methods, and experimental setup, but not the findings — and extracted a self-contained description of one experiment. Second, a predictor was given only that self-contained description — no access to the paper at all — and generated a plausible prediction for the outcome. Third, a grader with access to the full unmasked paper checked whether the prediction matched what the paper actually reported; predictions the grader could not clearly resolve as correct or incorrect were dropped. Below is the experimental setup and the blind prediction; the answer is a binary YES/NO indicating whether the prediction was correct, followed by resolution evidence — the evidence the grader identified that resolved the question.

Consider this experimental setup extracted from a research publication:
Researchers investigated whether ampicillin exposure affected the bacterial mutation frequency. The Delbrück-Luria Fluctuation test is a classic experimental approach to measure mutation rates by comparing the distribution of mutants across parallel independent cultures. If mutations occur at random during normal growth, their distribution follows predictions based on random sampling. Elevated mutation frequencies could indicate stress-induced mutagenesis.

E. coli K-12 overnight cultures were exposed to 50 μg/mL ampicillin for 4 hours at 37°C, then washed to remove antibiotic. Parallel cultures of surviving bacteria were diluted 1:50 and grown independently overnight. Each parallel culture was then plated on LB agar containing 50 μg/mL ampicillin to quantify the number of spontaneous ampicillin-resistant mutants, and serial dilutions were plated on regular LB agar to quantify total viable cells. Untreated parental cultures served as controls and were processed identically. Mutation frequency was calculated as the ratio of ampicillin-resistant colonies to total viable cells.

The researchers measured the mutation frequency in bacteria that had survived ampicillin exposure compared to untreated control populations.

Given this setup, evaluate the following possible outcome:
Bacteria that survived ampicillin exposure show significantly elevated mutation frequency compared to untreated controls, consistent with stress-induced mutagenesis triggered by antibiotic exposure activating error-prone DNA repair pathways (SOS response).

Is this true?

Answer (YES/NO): NO